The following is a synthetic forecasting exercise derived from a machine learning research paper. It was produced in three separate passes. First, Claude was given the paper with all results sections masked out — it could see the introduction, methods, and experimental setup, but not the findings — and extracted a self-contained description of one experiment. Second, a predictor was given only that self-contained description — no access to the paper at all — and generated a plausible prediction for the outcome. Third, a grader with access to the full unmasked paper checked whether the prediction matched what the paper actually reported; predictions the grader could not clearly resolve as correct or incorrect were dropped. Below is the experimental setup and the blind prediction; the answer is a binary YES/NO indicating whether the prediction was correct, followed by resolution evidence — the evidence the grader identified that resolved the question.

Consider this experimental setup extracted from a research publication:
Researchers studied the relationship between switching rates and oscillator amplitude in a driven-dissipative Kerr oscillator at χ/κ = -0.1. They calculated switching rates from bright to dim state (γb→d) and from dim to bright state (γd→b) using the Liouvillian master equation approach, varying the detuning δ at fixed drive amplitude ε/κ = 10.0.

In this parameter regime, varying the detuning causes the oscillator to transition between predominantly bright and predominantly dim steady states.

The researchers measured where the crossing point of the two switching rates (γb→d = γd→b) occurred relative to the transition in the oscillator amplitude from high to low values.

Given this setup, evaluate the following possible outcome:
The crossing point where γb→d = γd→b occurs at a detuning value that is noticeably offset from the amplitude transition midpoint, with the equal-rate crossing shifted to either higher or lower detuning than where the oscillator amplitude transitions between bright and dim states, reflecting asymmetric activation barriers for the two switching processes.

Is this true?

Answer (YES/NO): NO